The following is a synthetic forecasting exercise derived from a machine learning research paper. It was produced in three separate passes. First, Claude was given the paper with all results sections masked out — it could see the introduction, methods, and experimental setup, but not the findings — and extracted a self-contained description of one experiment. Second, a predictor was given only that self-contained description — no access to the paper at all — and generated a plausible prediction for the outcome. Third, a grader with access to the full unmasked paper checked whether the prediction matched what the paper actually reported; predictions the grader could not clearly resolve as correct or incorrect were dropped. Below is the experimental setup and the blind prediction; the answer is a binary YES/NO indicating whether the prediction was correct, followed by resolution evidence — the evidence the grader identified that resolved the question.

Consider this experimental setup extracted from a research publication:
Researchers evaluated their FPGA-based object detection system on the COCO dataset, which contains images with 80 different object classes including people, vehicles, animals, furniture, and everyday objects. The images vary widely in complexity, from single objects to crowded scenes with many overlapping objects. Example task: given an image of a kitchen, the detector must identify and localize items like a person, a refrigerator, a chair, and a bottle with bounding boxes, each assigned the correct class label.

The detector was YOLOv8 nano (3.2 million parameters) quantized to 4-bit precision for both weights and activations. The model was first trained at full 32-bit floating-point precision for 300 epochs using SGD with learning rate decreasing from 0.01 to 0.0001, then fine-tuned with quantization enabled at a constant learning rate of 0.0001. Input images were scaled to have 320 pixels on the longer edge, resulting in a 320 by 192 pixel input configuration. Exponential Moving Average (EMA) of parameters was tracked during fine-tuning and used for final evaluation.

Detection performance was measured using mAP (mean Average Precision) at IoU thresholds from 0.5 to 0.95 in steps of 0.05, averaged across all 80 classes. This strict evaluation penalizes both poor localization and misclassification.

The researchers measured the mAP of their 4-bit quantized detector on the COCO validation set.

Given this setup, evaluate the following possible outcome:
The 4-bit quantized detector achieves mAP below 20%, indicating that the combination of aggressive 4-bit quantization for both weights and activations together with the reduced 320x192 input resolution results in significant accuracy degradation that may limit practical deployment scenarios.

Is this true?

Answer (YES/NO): NO